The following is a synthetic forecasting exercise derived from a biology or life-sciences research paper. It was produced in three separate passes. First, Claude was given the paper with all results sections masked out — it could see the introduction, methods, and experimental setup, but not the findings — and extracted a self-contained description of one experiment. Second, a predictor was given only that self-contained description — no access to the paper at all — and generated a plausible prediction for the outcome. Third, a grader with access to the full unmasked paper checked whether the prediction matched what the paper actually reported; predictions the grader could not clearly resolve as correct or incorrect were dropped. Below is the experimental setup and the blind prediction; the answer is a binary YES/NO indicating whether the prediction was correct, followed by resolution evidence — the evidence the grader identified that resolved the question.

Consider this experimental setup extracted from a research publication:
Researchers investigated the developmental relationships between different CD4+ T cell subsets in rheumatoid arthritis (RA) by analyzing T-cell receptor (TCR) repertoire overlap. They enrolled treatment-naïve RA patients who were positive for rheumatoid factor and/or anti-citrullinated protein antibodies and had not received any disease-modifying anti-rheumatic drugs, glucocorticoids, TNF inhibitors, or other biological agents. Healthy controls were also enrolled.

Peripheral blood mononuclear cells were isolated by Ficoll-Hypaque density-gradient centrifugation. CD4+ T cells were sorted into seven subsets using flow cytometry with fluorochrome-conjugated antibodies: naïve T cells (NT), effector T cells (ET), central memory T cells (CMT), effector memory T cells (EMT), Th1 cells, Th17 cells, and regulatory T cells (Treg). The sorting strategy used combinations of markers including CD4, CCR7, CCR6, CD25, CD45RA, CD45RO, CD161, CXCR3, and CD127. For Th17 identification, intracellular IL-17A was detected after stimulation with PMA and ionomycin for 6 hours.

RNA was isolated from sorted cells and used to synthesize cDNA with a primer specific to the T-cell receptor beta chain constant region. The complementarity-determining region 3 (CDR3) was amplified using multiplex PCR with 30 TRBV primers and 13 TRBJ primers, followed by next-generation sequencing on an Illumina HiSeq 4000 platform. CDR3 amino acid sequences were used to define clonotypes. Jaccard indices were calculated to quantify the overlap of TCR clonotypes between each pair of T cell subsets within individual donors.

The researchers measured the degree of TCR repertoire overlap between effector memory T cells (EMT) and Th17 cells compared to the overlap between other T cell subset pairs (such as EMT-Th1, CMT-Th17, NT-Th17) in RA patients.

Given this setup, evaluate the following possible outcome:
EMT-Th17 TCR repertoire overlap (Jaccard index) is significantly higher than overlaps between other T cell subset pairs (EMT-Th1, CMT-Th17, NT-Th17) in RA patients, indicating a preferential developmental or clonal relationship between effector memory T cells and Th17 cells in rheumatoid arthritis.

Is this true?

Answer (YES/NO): YES